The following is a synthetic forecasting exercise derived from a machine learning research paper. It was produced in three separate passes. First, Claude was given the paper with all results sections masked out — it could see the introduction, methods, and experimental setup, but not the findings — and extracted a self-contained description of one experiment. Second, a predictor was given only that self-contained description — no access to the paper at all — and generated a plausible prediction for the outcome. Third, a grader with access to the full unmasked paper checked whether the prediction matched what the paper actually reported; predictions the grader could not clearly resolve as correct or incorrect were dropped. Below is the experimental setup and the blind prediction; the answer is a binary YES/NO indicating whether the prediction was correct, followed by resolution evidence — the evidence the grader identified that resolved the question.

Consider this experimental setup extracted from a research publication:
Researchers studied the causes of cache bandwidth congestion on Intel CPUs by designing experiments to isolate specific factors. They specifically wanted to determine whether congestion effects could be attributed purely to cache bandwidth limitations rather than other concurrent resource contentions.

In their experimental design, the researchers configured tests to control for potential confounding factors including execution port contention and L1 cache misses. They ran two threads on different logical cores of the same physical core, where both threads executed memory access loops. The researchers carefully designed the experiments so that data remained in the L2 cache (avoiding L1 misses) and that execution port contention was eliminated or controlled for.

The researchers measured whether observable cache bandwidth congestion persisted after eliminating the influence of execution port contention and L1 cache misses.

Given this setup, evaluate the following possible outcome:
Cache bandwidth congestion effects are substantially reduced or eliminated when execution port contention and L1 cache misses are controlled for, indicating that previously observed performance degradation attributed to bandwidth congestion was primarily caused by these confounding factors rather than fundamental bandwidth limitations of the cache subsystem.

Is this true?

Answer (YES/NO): NO